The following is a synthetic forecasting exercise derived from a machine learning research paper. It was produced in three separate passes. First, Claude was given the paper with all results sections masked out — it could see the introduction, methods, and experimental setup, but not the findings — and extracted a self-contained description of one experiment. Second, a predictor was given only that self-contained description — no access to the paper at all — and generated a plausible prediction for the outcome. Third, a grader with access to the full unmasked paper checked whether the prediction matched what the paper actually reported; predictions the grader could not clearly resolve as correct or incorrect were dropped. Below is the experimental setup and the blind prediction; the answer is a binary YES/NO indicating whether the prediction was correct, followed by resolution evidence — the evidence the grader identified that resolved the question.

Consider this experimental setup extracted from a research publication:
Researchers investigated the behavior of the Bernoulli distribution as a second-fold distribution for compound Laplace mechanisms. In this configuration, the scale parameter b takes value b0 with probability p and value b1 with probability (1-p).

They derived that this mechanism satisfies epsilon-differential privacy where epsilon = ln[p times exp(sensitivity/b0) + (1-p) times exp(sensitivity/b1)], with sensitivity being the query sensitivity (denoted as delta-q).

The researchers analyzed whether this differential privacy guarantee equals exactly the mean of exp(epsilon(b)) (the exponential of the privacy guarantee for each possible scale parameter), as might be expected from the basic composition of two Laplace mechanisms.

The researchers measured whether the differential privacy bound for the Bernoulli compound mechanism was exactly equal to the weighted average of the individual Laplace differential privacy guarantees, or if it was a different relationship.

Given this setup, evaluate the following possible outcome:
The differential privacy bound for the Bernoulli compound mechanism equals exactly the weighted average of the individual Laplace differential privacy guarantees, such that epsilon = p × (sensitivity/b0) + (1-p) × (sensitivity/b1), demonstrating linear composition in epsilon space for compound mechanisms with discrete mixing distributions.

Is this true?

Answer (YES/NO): NO